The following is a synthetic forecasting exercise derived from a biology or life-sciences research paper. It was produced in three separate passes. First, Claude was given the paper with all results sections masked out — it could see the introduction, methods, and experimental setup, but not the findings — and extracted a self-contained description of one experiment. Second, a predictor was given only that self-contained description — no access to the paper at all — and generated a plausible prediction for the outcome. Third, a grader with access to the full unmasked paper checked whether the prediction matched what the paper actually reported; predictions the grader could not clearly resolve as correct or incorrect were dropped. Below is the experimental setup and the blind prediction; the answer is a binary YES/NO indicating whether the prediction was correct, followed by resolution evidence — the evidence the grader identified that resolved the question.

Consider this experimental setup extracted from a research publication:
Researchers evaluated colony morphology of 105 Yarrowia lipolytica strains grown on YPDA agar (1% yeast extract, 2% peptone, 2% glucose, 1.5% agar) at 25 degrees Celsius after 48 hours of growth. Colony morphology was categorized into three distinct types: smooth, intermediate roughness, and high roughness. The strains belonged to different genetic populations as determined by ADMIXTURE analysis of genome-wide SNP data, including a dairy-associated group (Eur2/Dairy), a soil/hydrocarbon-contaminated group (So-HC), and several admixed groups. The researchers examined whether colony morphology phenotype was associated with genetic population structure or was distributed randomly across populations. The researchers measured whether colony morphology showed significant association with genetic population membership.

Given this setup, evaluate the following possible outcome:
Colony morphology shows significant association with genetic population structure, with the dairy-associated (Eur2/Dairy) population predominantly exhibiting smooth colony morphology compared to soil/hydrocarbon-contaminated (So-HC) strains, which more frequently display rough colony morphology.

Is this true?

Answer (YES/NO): NO